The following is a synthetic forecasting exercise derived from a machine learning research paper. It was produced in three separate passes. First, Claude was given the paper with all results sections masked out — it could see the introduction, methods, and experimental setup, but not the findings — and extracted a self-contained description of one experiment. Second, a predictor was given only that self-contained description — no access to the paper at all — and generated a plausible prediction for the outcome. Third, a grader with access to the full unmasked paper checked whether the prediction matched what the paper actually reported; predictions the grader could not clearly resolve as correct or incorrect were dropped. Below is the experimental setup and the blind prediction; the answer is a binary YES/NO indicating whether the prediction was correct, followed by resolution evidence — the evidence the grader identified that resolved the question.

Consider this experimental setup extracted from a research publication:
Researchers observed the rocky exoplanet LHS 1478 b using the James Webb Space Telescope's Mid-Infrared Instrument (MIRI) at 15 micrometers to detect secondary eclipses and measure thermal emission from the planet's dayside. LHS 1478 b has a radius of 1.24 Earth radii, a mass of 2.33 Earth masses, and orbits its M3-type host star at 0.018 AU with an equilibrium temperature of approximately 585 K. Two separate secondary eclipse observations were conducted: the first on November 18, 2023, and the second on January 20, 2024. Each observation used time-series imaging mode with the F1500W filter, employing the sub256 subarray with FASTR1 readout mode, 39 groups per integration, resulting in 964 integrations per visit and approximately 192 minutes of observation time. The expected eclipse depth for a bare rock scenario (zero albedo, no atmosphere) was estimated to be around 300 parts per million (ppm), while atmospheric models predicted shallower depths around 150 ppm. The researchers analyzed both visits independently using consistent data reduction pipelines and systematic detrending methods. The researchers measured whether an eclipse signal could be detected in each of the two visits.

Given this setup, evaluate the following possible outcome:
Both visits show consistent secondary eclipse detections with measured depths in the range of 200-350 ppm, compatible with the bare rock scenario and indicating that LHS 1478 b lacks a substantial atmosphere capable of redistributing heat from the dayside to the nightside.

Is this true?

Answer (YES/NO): NO